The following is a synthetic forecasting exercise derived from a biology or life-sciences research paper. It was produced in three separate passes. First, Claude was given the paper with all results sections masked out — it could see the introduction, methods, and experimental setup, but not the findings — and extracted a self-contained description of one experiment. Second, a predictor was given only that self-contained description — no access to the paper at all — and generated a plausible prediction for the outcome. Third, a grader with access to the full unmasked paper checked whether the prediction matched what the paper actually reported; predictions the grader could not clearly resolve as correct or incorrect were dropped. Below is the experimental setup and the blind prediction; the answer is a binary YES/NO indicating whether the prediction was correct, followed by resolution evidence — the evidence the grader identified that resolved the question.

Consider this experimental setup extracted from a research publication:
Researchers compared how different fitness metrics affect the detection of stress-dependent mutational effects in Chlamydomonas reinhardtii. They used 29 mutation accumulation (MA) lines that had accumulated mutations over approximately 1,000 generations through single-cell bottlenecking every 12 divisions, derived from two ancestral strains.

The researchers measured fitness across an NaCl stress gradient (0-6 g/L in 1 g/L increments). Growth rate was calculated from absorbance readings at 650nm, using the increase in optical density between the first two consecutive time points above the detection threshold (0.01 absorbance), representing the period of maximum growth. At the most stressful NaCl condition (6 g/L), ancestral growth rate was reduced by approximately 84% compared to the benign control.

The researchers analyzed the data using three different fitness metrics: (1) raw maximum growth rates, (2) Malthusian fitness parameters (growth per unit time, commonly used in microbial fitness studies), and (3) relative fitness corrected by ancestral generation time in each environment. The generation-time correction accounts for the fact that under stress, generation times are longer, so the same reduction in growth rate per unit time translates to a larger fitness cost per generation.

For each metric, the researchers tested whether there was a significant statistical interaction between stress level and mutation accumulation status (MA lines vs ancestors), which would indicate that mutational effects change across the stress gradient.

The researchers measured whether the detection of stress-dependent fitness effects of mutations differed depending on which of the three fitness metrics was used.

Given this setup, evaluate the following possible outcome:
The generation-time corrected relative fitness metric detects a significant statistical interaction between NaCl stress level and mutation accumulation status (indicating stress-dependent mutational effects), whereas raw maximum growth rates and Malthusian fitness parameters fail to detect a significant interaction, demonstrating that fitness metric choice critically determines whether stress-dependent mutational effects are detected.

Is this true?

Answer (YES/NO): YES